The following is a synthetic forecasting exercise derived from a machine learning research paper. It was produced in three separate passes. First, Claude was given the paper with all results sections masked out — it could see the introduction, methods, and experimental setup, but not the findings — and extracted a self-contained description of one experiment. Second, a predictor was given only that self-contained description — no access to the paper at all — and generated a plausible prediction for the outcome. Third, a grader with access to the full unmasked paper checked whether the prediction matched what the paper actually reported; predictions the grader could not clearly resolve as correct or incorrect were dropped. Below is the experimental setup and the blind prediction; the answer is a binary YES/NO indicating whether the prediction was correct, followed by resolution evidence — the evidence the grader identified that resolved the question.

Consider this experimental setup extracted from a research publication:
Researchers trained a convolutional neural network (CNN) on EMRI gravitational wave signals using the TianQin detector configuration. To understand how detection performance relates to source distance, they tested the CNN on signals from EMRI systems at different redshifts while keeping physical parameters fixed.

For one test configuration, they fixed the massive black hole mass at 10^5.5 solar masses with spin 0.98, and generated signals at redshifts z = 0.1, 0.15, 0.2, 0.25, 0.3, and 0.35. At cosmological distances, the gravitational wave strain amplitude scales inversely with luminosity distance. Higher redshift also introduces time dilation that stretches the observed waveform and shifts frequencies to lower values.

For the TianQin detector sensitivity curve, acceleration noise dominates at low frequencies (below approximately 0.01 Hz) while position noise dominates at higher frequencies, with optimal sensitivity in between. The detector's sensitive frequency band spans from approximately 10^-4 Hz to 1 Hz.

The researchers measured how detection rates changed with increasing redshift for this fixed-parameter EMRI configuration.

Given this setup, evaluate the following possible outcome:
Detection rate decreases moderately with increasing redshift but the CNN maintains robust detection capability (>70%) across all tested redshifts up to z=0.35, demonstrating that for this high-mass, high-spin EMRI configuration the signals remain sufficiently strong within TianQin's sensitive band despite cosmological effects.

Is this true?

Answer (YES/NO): NO